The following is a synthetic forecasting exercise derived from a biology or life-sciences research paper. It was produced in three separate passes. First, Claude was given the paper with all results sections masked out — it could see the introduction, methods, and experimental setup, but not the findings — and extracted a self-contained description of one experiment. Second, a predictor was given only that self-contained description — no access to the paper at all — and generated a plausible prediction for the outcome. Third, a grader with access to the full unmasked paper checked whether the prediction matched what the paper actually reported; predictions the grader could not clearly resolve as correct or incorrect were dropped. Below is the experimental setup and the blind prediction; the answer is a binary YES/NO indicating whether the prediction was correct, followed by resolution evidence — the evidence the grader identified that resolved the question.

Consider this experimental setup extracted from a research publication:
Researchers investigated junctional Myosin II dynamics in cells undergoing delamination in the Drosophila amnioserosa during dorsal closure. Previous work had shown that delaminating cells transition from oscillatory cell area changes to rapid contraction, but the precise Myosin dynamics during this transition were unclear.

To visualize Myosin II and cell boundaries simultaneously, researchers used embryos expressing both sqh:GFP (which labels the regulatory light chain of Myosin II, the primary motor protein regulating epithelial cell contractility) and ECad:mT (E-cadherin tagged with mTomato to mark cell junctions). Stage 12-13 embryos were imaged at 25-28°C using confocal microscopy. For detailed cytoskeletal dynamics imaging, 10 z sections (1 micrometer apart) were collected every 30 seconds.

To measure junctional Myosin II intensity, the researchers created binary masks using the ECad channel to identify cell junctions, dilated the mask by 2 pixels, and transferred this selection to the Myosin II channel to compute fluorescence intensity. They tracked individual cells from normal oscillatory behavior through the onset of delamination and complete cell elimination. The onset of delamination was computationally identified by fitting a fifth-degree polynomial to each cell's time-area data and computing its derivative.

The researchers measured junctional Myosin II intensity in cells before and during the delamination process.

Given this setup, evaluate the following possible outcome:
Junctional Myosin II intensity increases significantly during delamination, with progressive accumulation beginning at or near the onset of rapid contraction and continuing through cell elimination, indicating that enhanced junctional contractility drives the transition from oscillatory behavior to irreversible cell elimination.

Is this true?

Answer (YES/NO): NO